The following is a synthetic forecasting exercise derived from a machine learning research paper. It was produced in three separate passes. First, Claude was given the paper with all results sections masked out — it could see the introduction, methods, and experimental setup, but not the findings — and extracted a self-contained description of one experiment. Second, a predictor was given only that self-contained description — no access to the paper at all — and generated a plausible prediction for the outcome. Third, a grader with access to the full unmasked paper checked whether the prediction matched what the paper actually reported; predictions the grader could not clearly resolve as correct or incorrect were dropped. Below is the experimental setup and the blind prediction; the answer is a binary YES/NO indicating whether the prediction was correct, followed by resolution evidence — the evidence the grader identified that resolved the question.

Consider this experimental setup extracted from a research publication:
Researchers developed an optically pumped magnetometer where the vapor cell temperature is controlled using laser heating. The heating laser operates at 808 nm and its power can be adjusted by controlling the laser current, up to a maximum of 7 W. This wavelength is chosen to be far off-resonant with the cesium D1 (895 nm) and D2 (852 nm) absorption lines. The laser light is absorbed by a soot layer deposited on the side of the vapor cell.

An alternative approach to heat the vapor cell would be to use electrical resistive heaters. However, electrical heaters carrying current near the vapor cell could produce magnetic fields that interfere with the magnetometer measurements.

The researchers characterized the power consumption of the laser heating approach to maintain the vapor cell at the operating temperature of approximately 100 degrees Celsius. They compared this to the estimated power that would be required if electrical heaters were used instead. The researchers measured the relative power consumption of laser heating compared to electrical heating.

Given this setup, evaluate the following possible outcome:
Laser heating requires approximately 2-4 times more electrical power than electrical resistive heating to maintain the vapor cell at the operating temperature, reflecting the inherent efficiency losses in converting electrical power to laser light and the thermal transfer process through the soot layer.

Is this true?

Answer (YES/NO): NO